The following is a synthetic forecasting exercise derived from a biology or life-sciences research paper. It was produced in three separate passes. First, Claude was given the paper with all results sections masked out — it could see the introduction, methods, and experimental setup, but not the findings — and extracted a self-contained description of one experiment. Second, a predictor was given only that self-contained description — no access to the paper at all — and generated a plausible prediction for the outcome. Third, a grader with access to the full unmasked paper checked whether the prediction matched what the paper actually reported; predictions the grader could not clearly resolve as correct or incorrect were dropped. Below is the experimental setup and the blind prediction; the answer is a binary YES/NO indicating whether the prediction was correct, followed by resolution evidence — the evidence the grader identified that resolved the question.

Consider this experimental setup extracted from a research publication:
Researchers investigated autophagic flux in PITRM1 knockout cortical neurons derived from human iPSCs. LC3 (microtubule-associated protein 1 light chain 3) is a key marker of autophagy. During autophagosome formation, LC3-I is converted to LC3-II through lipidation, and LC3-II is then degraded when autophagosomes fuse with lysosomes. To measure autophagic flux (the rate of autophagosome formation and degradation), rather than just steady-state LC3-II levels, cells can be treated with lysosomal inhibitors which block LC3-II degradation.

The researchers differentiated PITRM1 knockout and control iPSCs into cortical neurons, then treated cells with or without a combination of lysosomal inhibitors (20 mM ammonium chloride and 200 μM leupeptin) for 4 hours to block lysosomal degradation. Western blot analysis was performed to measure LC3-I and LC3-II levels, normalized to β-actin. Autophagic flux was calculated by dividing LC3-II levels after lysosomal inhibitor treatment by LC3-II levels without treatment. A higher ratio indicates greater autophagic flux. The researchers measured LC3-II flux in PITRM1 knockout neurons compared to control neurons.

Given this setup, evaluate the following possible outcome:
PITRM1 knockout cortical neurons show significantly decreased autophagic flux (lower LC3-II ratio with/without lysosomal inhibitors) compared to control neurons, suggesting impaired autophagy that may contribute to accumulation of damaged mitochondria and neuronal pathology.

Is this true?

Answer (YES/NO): NO